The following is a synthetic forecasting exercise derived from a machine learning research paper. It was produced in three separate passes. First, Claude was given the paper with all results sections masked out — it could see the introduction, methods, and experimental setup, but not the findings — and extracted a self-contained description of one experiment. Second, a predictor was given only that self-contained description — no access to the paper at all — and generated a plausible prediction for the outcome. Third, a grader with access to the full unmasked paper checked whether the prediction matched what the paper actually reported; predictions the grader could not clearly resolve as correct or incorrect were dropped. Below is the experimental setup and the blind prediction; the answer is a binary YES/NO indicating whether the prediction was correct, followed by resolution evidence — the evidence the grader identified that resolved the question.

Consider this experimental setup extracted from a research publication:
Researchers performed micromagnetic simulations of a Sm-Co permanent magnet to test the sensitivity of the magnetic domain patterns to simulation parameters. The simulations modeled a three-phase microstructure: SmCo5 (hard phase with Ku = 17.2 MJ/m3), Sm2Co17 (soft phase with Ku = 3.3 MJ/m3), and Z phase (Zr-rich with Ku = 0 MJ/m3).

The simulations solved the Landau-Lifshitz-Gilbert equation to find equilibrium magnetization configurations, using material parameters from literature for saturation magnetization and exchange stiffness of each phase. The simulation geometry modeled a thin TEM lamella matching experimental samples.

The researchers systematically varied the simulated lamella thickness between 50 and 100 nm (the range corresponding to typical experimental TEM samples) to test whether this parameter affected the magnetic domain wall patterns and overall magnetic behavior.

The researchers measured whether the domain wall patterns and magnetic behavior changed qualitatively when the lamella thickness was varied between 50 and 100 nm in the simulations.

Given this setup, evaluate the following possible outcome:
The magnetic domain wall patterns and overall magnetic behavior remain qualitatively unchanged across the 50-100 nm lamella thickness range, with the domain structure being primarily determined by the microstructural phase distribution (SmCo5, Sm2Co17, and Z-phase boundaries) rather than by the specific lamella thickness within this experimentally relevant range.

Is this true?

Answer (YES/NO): YES